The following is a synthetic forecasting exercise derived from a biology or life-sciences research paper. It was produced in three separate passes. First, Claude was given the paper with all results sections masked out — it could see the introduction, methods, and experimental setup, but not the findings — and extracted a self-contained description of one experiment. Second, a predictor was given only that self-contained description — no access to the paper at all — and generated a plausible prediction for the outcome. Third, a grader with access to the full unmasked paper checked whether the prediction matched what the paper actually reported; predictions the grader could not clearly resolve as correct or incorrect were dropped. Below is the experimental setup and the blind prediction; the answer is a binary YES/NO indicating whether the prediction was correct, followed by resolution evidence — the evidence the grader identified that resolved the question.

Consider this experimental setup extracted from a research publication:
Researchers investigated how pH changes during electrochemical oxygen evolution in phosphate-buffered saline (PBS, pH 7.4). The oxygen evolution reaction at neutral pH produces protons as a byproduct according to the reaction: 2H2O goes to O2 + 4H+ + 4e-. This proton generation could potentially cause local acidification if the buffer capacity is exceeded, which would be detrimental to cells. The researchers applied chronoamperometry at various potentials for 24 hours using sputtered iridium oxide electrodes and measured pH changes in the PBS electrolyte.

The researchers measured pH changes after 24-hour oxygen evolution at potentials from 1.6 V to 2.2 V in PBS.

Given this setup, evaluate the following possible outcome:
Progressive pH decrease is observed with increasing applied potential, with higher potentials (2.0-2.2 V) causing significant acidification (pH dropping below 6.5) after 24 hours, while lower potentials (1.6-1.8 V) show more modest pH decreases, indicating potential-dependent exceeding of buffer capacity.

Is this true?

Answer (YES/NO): NO